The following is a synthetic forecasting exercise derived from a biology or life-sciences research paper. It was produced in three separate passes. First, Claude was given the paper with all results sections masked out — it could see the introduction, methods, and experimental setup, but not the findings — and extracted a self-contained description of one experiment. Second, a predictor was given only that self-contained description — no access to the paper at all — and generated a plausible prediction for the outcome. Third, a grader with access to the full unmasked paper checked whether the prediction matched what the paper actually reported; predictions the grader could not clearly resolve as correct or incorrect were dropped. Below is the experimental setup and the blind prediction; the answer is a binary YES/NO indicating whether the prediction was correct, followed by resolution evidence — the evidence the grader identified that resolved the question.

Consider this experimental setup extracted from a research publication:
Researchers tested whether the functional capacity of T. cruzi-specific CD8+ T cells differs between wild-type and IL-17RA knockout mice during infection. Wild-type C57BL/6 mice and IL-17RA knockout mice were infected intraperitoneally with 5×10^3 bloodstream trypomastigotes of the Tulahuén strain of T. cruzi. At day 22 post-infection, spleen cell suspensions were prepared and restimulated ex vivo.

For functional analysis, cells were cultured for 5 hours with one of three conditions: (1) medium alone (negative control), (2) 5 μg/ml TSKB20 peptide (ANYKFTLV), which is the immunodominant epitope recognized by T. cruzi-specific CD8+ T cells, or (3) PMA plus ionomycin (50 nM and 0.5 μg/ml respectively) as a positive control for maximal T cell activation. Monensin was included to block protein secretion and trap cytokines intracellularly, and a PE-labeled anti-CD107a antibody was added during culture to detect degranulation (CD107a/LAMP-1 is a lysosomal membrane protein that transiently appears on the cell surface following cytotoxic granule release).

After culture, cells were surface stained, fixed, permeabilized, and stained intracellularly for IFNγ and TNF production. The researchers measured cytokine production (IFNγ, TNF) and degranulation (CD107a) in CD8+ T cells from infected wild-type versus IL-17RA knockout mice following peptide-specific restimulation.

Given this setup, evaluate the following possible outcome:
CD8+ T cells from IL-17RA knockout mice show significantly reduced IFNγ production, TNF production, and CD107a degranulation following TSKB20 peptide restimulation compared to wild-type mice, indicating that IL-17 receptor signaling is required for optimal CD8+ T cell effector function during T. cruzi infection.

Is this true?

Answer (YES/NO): YES